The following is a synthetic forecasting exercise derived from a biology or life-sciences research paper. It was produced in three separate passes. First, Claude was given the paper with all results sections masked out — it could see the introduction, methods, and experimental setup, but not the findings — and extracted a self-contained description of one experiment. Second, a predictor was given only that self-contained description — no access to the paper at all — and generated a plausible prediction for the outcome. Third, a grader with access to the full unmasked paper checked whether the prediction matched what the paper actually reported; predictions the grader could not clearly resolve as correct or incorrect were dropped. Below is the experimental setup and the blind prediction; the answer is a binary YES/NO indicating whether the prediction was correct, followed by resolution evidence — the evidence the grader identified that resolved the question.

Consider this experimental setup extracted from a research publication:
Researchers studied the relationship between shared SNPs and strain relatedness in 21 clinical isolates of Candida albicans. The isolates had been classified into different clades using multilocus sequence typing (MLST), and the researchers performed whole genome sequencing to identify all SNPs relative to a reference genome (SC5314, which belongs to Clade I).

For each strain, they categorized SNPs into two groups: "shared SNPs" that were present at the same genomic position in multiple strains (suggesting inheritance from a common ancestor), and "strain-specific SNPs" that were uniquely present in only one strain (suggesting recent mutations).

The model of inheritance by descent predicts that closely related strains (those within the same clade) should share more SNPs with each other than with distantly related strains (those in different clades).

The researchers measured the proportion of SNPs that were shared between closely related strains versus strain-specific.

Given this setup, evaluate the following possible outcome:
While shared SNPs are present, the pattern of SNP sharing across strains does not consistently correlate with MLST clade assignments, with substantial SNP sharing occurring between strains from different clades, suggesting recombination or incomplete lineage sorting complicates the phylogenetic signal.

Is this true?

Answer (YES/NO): NO